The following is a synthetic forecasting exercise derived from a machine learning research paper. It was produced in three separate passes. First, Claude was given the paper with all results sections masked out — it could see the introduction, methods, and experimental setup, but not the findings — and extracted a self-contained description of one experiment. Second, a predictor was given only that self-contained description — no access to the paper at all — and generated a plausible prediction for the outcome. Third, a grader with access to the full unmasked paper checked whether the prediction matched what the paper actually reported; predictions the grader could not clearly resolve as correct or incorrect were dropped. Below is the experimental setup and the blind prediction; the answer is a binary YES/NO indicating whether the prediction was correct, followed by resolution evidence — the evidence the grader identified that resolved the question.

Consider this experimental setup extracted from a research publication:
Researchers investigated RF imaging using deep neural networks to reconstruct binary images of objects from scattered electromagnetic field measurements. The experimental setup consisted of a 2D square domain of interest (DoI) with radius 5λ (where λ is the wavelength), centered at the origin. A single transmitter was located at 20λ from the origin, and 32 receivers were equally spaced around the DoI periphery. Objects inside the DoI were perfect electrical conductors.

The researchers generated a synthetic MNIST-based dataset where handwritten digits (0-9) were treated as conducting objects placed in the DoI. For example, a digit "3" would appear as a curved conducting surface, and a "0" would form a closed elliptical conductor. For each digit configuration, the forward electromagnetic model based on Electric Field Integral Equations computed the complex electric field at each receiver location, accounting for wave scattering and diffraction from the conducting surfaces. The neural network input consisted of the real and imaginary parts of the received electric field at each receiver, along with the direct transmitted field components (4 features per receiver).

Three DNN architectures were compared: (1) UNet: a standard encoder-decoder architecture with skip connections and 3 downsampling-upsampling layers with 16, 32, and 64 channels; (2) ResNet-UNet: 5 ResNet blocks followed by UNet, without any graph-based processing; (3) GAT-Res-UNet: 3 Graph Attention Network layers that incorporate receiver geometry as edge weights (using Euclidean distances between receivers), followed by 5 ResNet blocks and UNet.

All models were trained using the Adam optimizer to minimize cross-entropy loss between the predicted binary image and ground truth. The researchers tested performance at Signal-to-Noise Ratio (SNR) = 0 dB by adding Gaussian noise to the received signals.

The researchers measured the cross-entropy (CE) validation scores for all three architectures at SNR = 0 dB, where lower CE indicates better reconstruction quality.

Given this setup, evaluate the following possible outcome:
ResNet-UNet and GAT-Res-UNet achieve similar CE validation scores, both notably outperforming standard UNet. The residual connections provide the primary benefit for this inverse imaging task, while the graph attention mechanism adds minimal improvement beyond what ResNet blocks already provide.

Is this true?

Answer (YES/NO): NO